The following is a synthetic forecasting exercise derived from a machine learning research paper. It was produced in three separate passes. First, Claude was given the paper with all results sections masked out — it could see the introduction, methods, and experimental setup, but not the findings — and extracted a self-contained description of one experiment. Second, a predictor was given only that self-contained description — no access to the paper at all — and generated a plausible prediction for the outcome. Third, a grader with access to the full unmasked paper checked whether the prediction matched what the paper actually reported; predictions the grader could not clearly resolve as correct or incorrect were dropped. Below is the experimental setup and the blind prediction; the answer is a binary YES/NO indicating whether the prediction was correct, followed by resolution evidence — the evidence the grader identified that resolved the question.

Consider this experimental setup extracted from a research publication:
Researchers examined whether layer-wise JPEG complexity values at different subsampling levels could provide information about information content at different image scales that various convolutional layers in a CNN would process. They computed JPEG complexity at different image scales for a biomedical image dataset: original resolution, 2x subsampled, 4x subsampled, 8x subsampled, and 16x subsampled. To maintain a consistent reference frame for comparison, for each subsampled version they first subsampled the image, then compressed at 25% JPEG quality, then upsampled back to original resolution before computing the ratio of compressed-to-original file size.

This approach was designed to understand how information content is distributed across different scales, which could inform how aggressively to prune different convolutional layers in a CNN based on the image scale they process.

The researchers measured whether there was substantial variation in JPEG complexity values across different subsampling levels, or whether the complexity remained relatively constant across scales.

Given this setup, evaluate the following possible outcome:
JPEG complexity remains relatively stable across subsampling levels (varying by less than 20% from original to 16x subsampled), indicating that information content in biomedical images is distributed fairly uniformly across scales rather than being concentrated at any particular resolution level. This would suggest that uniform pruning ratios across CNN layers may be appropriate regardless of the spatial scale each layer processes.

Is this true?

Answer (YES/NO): NO